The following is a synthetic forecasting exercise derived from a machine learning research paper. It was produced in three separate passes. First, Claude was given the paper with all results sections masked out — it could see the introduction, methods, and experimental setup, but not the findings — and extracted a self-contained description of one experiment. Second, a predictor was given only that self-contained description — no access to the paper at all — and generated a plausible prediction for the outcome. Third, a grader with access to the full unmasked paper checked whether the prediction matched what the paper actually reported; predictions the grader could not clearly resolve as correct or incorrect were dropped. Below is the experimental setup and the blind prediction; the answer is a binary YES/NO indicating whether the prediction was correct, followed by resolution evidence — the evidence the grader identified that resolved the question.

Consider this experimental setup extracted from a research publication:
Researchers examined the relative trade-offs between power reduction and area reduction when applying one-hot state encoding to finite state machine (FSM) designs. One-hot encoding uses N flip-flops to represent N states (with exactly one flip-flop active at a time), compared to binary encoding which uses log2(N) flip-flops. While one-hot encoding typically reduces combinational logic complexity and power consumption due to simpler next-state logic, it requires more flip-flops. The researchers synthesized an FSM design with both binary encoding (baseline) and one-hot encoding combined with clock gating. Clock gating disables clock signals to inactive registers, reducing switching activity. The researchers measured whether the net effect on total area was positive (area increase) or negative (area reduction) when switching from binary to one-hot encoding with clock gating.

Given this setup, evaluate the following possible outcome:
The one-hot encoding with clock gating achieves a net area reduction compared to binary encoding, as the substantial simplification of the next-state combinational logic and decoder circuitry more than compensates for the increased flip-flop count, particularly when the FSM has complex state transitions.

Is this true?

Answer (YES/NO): YES